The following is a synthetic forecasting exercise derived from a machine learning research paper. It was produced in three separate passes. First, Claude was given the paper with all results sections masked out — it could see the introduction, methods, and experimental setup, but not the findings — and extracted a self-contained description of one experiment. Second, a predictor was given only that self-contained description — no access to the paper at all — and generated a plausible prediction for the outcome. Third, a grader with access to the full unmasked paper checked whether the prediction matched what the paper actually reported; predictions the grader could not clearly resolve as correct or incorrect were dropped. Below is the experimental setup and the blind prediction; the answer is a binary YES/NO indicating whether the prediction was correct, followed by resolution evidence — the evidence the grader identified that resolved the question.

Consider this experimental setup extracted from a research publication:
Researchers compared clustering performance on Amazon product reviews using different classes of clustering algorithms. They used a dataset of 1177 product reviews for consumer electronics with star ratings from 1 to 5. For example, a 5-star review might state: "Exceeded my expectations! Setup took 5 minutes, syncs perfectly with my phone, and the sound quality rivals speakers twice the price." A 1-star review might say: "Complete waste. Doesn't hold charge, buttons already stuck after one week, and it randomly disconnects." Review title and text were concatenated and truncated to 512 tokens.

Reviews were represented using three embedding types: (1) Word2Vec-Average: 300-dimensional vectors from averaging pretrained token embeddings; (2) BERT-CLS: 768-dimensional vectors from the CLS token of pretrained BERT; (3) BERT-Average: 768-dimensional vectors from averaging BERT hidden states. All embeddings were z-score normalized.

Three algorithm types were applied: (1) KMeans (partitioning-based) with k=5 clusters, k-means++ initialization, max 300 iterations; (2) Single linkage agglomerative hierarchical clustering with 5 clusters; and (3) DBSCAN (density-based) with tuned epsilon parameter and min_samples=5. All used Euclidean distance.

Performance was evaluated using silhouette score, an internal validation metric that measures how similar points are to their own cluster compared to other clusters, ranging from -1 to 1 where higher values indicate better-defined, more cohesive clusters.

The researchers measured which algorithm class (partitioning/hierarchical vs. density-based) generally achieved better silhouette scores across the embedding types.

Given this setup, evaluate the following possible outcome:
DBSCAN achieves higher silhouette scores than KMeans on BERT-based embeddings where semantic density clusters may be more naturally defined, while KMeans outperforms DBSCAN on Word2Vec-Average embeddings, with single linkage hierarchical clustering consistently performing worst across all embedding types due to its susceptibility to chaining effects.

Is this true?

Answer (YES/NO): NO